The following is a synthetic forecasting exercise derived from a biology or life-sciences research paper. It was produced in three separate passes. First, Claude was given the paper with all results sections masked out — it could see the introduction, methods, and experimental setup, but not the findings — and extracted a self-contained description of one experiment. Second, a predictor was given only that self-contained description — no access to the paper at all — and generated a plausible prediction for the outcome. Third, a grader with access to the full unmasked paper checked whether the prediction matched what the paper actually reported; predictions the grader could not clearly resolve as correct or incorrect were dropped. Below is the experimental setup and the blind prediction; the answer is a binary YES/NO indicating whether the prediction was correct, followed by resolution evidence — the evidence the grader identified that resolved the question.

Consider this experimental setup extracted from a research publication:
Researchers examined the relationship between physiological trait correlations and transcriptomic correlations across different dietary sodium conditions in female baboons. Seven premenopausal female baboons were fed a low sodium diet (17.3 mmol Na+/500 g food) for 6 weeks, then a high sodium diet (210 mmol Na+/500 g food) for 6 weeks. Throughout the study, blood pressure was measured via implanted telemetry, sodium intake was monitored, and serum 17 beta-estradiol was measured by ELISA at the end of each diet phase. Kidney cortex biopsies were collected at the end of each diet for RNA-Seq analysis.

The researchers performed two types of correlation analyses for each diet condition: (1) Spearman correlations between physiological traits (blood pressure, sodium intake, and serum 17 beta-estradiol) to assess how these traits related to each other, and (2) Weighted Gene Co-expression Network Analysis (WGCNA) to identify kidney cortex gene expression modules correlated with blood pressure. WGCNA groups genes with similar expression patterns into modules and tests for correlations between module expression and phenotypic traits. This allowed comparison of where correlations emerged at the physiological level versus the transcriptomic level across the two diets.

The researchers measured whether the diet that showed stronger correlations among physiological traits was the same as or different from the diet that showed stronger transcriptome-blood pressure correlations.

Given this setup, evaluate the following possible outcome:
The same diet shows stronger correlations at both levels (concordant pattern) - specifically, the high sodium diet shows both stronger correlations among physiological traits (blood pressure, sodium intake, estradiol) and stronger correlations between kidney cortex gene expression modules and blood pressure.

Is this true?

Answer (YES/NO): NO